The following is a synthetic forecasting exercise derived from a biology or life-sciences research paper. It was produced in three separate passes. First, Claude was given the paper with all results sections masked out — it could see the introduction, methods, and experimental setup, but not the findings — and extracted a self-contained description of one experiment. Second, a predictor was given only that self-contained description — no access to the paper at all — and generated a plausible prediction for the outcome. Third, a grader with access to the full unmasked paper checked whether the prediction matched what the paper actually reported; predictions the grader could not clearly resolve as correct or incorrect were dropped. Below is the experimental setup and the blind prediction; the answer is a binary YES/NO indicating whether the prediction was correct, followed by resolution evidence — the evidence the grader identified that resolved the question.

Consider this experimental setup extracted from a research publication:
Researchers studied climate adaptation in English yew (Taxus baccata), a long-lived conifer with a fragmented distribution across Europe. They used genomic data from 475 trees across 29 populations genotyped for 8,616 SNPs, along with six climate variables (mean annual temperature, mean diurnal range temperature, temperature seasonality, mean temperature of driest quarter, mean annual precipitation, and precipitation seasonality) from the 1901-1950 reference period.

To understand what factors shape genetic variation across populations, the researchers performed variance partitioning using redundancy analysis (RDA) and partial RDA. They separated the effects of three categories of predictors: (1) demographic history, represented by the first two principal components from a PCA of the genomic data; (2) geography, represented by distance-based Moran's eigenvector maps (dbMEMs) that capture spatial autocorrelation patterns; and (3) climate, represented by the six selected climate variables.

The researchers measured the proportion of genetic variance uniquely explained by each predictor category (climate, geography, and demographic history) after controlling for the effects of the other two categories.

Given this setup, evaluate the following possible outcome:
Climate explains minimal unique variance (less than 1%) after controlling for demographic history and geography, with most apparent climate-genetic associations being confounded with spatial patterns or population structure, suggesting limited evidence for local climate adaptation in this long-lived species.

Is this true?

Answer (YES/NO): NO